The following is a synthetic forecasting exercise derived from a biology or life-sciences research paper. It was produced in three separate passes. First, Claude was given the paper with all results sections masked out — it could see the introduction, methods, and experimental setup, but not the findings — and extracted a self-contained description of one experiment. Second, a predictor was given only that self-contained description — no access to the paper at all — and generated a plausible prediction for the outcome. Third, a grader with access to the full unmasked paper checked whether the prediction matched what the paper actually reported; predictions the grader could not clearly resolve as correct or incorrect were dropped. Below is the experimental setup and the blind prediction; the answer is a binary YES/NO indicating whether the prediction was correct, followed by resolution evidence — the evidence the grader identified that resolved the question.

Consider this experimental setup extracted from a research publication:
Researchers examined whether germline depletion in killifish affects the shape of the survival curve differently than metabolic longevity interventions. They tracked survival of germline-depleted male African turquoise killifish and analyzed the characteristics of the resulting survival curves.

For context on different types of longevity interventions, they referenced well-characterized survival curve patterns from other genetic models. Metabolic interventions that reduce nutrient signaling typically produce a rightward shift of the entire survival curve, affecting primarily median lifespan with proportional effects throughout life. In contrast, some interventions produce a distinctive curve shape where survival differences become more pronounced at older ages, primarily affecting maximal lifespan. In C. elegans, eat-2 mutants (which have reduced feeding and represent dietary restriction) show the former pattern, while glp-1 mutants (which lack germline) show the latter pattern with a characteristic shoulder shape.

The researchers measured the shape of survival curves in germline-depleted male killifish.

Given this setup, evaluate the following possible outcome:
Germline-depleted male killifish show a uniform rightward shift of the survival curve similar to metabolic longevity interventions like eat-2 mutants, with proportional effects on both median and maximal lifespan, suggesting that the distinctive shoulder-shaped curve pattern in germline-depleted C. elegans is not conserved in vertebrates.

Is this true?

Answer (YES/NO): NO